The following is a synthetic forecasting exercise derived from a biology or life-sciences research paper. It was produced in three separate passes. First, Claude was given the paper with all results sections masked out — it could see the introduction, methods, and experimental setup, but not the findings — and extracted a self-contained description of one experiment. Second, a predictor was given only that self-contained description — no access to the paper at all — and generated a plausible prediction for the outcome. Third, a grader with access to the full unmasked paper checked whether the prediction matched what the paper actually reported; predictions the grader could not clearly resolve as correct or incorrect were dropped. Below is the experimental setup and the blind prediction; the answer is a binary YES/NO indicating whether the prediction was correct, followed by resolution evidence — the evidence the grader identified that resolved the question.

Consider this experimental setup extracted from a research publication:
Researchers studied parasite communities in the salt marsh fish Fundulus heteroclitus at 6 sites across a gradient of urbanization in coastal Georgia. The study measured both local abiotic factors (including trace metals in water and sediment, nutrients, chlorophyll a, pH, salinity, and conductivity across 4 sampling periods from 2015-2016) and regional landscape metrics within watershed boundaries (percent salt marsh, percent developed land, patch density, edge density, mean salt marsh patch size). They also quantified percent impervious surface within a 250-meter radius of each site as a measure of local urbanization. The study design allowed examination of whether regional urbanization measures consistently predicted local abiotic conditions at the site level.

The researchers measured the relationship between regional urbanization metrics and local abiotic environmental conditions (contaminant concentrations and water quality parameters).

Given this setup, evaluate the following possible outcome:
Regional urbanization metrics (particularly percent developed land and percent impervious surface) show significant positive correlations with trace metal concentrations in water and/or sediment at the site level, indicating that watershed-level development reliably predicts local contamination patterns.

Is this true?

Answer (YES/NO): NO